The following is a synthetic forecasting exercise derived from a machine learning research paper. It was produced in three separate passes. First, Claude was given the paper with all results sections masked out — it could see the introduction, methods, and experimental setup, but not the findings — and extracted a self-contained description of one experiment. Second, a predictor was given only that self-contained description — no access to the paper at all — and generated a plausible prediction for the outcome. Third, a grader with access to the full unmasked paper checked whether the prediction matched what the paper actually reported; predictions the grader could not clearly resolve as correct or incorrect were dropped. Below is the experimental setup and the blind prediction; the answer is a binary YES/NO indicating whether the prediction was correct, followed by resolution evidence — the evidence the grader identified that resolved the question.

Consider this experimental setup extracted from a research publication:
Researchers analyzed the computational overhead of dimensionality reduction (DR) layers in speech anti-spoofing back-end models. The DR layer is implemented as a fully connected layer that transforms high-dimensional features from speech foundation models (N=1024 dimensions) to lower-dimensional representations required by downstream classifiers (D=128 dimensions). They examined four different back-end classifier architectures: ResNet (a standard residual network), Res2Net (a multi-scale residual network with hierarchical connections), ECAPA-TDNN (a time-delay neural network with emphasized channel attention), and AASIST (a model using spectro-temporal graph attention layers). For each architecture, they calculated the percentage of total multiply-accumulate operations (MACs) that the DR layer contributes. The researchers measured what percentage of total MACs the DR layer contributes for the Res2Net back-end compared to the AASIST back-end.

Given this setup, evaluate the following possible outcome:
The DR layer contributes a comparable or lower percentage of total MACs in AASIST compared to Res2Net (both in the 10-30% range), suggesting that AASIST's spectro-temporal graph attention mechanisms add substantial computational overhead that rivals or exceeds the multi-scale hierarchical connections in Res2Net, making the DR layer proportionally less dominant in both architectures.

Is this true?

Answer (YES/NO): NO